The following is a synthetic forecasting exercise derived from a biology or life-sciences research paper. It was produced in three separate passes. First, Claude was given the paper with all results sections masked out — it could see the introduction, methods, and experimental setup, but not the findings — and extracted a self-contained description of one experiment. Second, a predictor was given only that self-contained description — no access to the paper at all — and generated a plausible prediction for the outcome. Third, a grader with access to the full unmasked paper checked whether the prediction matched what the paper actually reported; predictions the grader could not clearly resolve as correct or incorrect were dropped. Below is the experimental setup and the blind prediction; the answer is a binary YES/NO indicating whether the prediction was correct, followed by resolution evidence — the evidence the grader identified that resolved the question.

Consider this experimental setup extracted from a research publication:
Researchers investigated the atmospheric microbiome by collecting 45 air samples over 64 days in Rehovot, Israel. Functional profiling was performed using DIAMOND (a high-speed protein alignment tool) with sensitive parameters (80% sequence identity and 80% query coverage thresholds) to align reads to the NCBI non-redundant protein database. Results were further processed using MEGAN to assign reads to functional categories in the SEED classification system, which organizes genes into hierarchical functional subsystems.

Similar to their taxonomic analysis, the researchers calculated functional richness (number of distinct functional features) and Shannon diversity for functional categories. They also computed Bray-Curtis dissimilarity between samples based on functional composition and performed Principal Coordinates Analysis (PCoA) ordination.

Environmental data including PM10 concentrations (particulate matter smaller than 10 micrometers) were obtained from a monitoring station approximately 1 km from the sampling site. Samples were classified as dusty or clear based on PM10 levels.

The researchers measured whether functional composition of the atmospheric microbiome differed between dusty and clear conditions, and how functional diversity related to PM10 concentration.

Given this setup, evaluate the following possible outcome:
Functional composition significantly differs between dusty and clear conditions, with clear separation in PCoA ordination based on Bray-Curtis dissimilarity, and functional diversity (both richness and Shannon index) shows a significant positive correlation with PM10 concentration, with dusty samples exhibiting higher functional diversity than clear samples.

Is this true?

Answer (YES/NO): NO